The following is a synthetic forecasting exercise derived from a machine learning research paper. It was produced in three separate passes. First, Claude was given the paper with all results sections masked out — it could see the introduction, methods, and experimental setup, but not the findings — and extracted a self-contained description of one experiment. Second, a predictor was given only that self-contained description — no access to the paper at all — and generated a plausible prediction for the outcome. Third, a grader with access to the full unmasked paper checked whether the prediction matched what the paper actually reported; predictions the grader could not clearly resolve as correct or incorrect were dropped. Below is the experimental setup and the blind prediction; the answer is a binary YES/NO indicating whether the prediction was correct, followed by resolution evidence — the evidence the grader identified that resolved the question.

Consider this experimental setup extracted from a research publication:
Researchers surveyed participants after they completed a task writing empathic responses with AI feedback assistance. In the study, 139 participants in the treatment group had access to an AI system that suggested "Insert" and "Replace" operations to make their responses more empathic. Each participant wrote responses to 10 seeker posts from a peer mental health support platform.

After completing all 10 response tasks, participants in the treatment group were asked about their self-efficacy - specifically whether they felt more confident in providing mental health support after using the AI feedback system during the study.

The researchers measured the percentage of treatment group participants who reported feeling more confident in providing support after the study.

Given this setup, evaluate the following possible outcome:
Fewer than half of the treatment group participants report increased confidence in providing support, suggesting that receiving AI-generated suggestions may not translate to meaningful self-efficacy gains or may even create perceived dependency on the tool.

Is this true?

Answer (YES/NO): NO